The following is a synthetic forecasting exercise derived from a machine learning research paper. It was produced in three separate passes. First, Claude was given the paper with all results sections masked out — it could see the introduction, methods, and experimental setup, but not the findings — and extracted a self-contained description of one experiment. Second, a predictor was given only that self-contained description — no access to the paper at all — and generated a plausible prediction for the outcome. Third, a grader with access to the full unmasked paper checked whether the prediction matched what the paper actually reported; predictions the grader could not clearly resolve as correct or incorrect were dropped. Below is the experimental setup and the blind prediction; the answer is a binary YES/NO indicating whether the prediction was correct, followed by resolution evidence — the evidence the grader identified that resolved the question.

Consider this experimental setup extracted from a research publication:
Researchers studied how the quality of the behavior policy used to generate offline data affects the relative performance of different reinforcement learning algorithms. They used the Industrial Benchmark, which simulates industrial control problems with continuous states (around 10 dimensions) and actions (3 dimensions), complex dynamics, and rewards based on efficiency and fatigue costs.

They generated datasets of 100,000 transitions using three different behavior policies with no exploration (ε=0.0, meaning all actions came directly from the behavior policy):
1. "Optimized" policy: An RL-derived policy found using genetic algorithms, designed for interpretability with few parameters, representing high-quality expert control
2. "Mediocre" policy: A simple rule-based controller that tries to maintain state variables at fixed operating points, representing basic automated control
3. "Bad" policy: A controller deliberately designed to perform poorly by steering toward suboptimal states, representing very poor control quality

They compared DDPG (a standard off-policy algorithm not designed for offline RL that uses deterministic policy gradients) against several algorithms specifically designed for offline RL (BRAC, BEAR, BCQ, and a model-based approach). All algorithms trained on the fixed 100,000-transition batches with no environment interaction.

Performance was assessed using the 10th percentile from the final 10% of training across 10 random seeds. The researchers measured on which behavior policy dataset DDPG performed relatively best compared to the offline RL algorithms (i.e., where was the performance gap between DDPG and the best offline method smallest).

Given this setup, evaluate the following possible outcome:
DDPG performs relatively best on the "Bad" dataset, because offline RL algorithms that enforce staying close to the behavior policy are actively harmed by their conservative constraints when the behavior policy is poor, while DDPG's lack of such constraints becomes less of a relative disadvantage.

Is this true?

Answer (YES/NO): YES